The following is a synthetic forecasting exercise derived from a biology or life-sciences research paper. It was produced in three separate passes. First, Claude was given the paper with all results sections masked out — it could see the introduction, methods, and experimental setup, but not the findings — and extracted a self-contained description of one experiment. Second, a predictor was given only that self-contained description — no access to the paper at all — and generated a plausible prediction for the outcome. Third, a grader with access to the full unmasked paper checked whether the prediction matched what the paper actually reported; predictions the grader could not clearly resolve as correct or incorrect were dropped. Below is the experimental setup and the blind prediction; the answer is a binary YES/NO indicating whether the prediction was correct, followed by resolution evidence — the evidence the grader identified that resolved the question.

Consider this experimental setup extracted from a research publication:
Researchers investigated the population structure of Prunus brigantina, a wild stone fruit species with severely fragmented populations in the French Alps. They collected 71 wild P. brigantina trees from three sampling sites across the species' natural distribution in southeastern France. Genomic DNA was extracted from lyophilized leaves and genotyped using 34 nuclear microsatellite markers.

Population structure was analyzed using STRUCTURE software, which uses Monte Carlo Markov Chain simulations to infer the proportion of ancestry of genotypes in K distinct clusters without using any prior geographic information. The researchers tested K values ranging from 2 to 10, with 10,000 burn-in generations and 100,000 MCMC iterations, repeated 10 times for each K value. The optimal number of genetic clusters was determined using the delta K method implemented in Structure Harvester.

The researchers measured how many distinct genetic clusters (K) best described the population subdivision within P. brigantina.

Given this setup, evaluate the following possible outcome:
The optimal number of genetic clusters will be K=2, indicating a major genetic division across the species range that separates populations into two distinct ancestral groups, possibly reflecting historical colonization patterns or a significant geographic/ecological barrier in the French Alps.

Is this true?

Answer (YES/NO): NO